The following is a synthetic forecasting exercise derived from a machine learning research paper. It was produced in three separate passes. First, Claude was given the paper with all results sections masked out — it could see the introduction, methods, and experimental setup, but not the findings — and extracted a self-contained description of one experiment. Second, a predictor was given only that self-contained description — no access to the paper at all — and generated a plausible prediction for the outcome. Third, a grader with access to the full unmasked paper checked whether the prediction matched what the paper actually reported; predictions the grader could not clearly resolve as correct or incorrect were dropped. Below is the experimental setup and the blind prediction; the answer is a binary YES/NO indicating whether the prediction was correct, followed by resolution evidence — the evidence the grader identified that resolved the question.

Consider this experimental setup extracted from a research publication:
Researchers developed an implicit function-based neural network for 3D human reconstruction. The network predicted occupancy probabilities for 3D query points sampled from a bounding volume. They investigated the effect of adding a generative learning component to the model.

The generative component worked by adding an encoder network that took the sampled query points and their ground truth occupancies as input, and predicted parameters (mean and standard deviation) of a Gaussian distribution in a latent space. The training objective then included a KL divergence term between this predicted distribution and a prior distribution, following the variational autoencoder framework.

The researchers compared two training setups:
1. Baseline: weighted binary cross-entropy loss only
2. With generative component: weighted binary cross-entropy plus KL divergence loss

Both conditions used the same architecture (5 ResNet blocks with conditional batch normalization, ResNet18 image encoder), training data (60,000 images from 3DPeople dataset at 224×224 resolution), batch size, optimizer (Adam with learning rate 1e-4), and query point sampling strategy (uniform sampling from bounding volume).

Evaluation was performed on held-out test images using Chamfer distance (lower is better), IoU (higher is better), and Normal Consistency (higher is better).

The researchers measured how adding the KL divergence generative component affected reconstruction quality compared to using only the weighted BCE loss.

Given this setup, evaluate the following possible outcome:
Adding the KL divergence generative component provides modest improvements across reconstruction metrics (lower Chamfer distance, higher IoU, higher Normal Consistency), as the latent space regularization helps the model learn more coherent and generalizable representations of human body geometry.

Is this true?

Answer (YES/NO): YES